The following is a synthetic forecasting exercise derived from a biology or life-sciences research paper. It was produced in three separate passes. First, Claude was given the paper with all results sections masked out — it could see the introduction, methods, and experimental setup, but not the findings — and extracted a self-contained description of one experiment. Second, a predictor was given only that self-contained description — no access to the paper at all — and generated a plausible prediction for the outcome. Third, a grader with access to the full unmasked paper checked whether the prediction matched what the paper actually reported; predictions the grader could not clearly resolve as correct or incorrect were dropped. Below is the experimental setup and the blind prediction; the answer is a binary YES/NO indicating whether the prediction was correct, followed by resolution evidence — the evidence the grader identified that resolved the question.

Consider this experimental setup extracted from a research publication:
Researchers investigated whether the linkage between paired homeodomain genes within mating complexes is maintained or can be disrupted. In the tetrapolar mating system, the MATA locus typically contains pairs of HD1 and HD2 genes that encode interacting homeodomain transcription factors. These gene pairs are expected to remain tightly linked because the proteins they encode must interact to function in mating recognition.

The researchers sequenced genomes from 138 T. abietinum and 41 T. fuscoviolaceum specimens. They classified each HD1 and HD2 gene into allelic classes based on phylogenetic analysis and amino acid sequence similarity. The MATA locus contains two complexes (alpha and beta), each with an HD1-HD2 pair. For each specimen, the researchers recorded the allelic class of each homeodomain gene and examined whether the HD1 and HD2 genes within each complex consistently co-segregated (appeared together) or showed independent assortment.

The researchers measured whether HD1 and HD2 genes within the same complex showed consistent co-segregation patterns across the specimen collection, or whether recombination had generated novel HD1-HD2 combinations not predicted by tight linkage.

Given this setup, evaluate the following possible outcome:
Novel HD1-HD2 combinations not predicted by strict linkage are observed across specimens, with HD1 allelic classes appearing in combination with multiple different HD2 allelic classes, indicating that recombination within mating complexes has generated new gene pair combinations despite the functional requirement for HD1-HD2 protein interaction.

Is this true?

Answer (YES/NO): YES